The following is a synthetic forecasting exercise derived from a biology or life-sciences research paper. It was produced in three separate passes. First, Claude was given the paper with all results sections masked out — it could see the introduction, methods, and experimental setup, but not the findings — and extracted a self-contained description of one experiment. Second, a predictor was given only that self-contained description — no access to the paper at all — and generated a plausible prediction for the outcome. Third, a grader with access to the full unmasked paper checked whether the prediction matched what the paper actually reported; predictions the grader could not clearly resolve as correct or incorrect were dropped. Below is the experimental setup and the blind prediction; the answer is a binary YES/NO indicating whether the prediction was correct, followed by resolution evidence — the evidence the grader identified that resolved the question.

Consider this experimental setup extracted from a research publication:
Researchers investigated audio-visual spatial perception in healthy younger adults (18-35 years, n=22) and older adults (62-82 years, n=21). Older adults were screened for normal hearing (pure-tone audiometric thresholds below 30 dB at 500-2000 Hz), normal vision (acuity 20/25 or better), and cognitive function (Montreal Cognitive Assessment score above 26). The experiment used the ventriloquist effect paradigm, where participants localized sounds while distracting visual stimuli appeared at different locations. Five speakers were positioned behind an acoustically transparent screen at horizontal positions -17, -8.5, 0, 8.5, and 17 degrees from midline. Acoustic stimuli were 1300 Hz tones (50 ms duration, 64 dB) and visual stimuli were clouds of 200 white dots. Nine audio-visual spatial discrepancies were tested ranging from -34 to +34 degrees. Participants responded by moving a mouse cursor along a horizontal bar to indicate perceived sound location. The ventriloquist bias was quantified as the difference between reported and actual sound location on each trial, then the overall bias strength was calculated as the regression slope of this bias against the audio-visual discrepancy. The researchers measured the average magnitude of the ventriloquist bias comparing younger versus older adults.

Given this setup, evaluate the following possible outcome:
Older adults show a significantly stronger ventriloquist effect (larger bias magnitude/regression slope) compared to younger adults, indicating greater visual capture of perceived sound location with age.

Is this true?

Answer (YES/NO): NO